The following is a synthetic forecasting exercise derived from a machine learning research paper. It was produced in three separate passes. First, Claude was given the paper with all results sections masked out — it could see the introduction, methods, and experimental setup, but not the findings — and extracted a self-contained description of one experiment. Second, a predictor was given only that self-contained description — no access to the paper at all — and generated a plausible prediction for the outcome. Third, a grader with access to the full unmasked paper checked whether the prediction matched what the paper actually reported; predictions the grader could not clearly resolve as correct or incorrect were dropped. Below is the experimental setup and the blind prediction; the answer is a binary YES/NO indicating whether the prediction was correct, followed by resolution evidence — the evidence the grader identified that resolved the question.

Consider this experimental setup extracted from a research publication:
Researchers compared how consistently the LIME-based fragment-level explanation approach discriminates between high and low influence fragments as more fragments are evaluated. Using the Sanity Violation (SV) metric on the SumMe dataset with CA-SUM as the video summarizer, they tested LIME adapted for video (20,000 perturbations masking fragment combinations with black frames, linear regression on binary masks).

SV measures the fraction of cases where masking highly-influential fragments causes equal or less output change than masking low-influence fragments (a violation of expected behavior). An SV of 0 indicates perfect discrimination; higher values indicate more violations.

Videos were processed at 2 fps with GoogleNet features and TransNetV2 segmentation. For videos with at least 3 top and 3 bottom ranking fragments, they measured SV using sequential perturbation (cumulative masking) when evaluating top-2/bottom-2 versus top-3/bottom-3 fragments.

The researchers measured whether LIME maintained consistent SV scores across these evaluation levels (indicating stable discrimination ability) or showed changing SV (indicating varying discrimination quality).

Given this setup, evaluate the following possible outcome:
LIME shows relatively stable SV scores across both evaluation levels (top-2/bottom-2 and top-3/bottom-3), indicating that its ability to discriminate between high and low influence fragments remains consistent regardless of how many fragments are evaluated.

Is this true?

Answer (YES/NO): YES